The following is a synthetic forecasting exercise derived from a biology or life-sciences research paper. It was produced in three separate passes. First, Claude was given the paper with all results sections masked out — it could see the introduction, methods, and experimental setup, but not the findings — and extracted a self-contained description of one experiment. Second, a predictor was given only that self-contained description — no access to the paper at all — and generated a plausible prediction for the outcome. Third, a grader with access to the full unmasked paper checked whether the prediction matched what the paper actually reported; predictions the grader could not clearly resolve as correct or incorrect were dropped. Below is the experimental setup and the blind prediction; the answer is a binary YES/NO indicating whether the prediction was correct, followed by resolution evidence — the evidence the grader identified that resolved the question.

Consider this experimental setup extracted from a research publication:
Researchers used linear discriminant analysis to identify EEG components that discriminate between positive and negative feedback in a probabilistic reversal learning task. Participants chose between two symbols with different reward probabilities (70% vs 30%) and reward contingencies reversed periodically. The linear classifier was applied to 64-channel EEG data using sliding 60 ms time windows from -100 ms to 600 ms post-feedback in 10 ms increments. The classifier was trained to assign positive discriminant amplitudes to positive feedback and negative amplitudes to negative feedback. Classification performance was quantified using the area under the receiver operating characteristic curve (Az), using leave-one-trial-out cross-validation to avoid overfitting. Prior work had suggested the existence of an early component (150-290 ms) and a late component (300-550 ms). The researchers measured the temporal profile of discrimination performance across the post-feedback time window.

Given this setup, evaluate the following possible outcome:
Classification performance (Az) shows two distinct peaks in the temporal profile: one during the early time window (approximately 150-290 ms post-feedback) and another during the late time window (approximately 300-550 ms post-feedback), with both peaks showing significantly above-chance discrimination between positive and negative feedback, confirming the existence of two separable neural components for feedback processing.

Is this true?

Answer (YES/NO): YES